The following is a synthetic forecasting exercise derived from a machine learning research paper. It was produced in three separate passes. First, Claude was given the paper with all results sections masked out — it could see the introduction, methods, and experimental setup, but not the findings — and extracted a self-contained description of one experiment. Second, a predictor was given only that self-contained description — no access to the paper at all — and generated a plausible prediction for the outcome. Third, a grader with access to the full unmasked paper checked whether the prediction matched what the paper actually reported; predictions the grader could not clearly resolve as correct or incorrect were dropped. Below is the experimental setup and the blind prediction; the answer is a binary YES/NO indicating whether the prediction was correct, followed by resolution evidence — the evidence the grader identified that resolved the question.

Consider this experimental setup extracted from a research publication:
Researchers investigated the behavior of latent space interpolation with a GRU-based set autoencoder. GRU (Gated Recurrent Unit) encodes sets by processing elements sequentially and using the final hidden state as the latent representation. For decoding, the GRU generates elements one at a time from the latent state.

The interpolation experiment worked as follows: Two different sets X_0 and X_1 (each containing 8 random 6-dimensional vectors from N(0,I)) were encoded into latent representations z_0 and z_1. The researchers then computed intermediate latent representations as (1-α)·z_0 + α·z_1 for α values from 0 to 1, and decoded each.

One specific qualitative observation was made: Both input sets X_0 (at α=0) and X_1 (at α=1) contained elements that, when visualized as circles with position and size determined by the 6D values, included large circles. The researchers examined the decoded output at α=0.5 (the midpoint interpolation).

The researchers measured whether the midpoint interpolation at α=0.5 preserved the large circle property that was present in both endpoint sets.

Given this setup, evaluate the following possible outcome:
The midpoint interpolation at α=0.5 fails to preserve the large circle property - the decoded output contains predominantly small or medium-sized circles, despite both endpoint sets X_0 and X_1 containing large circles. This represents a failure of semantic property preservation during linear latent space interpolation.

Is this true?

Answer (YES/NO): YES